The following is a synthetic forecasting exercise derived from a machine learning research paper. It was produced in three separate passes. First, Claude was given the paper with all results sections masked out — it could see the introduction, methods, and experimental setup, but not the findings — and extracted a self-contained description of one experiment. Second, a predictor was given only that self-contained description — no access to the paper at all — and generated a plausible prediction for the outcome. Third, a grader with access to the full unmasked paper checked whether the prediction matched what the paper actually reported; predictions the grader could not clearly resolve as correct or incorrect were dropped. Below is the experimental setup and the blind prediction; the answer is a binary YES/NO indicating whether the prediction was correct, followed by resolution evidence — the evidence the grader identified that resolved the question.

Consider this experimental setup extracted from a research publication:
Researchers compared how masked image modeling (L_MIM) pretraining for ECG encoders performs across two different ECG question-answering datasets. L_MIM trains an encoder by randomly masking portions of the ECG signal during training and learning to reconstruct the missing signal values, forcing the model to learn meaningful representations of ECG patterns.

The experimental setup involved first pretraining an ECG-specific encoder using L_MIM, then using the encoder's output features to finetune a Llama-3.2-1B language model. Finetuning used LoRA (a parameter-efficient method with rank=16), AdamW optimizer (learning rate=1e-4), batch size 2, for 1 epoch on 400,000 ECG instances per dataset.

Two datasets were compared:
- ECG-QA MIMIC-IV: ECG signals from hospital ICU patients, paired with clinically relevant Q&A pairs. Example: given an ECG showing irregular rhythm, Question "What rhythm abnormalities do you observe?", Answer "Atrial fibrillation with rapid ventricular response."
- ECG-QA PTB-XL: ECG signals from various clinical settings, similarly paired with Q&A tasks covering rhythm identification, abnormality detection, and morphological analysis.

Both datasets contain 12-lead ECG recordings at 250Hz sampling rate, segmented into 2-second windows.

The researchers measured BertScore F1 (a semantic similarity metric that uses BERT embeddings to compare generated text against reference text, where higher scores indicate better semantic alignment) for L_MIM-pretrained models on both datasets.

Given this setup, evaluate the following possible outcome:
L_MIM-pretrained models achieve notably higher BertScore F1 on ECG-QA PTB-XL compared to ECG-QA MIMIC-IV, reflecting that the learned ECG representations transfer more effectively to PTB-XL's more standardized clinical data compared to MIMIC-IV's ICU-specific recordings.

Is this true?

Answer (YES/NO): YES